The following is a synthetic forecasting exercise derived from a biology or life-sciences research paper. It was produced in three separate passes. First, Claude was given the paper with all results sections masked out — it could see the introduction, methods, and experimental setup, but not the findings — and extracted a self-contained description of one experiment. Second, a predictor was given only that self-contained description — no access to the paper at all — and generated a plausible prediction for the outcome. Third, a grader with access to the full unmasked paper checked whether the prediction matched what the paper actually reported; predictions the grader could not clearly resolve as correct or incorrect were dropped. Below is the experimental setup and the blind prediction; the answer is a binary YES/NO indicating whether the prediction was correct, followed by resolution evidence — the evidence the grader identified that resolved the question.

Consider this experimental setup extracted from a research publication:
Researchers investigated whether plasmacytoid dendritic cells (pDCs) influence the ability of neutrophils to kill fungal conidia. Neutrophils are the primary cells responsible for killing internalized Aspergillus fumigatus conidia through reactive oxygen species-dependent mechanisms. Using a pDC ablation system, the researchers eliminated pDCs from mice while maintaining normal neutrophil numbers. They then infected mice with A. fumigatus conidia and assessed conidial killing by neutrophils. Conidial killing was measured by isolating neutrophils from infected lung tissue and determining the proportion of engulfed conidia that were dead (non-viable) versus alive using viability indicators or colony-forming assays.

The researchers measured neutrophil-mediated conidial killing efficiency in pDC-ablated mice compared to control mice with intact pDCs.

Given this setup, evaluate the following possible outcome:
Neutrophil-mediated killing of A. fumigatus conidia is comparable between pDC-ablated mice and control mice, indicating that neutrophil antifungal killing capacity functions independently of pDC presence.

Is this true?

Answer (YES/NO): NO